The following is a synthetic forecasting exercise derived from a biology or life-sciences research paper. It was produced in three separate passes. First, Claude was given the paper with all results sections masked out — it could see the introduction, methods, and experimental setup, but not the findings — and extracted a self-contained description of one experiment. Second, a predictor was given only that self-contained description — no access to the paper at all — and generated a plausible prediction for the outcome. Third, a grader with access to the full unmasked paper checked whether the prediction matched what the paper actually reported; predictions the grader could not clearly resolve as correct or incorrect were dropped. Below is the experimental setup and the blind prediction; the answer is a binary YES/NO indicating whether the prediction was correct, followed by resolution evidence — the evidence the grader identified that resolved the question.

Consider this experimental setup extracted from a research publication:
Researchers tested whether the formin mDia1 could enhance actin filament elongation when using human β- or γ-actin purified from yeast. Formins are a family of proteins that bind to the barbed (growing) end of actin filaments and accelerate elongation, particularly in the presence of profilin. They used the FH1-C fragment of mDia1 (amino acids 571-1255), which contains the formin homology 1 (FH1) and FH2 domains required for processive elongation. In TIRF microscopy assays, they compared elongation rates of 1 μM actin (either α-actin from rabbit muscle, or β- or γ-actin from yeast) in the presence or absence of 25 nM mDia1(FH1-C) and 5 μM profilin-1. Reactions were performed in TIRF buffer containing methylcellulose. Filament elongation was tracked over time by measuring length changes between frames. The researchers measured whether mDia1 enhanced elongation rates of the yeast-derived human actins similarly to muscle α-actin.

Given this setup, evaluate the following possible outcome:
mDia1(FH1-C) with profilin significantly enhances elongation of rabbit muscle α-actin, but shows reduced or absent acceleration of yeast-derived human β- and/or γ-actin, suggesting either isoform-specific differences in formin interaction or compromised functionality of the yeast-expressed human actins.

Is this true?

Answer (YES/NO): NO